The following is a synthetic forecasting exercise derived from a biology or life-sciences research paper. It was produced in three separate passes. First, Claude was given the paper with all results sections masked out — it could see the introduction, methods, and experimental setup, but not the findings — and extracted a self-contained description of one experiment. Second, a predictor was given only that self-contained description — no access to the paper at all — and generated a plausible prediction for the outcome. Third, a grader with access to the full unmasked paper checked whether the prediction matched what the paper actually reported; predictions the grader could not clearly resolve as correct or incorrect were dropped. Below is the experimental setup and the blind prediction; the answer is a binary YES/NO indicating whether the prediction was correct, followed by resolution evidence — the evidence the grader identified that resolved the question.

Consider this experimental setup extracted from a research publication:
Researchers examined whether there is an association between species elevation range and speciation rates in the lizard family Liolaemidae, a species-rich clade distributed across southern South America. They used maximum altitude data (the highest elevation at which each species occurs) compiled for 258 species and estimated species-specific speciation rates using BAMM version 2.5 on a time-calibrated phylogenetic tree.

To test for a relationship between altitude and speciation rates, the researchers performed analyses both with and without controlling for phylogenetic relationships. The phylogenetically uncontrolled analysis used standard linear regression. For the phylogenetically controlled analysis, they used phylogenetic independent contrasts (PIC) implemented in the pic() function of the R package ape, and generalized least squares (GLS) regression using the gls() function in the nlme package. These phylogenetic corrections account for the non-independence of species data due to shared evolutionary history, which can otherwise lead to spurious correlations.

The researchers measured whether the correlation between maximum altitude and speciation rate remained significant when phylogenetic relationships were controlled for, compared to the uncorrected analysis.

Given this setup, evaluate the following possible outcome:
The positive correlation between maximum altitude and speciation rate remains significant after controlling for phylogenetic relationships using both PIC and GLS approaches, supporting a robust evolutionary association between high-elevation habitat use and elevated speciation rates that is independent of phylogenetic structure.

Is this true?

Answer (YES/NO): NO